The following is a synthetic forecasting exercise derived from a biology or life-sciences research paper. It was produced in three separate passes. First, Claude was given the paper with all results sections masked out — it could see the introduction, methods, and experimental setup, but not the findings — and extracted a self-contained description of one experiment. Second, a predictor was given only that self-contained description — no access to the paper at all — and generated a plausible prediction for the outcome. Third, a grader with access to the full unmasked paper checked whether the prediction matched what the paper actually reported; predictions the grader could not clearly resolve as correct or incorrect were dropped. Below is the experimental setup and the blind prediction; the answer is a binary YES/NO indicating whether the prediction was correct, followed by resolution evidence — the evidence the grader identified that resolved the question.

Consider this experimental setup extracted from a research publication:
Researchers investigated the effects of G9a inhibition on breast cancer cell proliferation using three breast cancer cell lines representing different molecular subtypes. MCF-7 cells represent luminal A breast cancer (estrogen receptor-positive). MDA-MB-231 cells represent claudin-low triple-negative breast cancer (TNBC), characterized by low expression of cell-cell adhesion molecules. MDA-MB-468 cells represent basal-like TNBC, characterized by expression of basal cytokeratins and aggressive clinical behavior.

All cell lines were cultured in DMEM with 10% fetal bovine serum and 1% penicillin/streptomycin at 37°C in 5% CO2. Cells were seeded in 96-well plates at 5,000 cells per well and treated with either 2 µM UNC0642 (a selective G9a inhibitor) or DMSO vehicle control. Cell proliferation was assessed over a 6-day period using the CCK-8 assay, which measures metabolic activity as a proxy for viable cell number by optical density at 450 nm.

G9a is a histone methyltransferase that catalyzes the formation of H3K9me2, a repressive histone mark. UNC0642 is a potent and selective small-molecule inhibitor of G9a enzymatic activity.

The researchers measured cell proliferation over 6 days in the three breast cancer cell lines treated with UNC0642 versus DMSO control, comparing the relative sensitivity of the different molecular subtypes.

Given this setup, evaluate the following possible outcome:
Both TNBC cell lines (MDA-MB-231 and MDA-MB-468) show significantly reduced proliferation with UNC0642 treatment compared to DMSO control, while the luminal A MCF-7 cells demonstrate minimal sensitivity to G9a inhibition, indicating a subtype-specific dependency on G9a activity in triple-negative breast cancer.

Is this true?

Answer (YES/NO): NO